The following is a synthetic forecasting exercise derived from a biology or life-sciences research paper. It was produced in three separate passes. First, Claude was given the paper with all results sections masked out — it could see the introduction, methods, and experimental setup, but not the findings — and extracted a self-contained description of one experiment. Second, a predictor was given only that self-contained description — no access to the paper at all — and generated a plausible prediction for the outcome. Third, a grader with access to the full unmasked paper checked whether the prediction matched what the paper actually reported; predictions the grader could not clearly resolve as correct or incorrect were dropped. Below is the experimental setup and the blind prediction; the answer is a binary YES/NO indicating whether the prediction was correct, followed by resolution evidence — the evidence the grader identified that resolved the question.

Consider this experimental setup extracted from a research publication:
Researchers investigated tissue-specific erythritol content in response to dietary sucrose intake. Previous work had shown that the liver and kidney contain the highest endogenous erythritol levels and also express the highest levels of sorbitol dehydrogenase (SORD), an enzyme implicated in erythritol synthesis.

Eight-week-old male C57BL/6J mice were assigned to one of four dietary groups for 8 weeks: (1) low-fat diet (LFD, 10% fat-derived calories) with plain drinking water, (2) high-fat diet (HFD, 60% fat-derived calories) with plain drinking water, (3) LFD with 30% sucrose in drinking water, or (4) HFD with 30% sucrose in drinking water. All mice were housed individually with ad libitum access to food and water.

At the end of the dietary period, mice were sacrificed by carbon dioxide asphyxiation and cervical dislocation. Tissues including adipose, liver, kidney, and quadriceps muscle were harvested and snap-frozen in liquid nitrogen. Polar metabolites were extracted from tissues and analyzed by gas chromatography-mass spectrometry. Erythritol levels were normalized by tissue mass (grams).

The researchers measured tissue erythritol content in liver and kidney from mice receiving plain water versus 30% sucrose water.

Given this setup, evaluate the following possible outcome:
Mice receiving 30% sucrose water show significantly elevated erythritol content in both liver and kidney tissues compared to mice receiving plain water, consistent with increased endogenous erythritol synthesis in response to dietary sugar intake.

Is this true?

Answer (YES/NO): NO